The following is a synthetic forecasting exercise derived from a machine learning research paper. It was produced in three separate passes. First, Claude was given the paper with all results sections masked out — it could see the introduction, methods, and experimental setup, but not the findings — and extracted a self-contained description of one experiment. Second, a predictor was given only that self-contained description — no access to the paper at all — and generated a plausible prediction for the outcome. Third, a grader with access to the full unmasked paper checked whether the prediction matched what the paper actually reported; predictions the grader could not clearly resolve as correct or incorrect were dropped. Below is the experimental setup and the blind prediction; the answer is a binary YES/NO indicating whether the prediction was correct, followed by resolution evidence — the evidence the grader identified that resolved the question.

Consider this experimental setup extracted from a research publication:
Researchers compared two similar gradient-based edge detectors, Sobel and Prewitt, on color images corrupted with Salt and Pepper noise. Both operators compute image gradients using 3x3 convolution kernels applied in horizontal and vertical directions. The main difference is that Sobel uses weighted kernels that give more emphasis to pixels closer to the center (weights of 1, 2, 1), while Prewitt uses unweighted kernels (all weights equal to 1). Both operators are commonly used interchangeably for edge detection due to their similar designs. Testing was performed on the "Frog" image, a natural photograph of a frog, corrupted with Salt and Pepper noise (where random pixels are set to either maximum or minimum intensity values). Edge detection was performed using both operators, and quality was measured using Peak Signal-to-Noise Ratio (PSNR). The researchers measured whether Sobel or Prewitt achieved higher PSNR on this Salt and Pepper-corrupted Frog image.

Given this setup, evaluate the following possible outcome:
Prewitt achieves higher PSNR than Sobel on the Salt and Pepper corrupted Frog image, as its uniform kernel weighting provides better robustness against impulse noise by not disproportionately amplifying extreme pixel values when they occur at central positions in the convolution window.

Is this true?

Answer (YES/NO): YES